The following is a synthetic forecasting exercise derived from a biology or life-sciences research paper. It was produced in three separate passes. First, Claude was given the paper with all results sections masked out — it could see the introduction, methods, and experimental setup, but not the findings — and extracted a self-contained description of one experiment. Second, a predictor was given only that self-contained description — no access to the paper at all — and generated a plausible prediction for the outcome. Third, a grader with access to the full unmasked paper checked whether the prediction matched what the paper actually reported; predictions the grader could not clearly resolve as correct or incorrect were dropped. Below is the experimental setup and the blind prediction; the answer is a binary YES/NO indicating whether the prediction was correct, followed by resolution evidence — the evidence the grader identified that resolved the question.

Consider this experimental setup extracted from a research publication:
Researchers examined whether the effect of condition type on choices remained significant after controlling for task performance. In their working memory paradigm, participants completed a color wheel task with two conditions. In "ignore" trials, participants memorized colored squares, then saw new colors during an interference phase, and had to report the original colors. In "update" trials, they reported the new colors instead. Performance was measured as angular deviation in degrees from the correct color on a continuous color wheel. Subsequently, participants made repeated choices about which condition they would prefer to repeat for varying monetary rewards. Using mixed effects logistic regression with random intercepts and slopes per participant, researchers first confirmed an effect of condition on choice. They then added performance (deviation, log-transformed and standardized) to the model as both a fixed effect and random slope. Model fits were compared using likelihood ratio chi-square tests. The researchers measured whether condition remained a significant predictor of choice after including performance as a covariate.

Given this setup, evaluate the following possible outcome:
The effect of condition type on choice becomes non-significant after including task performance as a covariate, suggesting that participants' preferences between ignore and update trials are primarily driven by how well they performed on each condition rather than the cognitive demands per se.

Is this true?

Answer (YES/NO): NO